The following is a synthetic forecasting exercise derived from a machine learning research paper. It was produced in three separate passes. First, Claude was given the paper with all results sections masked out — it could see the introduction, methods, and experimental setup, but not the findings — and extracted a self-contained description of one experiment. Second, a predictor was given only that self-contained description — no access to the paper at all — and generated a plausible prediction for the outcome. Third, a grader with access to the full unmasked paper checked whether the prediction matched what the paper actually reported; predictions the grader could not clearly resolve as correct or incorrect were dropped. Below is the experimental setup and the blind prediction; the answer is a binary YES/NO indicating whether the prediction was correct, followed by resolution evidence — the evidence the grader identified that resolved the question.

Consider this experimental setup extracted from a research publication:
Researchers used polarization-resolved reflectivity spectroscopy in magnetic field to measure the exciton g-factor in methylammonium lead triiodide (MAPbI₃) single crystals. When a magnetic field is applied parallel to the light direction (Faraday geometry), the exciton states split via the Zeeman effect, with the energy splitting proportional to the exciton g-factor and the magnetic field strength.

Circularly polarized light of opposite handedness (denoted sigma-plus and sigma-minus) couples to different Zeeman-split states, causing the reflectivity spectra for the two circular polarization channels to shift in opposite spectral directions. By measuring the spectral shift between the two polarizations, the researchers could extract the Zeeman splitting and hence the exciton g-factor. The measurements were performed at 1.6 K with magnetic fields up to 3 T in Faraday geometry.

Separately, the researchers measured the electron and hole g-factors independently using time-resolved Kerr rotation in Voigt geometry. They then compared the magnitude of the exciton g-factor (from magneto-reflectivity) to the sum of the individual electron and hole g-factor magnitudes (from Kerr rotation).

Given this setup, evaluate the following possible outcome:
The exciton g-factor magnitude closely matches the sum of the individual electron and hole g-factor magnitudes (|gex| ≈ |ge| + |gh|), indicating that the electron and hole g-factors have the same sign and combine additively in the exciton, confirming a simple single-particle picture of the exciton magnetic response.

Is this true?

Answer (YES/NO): NO